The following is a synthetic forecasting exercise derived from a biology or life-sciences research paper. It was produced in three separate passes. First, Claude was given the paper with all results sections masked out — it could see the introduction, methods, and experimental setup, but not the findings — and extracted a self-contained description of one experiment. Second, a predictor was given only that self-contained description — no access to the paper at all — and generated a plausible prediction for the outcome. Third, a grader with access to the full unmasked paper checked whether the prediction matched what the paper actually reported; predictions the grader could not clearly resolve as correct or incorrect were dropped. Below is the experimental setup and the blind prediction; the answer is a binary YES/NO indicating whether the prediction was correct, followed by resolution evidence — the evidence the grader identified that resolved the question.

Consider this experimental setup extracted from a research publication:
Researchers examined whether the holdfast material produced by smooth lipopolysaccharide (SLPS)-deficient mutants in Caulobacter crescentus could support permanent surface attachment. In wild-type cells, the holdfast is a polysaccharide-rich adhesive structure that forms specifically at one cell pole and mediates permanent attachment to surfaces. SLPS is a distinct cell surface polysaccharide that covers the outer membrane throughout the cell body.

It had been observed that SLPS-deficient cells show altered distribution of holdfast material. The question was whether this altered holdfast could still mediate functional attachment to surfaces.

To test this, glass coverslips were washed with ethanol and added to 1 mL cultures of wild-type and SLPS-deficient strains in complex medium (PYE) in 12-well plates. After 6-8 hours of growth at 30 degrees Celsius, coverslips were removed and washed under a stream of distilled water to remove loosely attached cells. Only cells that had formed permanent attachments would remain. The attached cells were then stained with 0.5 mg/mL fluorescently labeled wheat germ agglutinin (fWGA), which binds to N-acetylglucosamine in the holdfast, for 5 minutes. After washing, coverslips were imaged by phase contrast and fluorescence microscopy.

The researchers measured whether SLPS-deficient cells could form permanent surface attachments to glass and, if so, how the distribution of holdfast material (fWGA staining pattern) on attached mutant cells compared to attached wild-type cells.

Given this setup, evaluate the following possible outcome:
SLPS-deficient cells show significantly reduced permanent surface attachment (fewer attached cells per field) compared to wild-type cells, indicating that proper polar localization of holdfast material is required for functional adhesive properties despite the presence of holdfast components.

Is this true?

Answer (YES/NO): NO